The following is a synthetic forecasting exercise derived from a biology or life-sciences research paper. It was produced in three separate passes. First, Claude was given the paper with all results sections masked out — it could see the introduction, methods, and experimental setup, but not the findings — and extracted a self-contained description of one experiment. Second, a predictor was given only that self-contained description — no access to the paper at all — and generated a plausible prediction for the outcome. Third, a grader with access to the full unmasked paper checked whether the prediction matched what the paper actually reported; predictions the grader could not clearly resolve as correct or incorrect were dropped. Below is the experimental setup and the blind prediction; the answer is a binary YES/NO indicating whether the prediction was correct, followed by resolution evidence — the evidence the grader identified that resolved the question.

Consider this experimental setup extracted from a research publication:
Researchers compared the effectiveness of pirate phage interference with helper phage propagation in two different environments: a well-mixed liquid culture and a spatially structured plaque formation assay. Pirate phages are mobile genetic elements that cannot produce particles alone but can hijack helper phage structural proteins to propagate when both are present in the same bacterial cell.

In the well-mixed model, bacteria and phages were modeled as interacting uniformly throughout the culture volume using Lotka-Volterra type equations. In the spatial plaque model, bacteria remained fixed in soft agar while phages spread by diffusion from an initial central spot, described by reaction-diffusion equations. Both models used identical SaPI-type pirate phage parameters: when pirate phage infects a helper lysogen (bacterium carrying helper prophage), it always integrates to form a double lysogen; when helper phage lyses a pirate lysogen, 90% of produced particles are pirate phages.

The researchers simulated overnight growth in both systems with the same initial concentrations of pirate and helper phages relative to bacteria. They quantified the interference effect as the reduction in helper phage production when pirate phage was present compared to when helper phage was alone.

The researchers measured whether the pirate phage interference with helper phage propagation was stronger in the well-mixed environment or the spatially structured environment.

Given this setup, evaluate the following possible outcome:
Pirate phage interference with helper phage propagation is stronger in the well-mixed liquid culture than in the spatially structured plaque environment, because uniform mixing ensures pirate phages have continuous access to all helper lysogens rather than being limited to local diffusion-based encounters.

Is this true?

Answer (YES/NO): YES